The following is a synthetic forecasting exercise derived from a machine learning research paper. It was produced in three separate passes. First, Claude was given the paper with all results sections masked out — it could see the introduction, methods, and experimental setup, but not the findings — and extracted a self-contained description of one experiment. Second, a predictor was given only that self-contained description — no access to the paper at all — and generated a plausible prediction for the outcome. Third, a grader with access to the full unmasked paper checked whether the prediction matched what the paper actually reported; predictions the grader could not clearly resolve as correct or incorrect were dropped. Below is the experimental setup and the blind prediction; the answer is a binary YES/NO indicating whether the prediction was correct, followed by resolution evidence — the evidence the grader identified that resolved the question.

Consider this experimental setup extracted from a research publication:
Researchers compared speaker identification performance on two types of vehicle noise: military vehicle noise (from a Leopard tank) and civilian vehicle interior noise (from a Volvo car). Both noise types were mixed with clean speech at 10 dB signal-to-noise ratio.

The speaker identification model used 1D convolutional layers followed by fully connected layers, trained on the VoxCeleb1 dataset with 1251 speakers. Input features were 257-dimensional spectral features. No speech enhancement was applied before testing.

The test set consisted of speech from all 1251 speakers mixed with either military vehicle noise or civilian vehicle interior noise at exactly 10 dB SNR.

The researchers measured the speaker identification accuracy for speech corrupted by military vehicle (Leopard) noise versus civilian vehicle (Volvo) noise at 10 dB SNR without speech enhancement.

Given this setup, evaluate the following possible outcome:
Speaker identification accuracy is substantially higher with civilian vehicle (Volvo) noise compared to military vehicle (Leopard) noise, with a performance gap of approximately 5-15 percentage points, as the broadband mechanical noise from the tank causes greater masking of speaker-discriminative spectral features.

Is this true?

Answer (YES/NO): NO